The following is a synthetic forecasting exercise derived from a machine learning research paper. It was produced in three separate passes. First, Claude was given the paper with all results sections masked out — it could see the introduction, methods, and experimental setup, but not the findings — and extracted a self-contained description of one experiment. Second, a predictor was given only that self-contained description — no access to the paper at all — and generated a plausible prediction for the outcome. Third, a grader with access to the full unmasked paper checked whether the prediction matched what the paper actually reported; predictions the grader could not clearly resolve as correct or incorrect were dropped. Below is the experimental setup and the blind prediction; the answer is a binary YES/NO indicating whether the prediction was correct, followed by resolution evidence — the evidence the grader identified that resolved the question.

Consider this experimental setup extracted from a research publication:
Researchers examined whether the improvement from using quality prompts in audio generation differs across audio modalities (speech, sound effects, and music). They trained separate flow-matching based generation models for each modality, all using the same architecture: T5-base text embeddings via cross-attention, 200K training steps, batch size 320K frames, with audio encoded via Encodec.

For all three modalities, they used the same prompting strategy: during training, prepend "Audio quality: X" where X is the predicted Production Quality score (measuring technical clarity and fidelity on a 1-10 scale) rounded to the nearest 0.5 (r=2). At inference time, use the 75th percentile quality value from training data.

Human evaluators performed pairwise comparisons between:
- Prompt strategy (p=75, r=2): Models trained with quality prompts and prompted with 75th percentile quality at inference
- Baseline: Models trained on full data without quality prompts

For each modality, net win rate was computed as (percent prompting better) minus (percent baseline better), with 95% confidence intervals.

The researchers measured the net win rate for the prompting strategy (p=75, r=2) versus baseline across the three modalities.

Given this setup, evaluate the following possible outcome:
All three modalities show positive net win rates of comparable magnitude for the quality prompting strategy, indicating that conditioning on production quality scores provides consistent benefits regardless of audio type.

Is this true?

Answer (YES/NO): NO